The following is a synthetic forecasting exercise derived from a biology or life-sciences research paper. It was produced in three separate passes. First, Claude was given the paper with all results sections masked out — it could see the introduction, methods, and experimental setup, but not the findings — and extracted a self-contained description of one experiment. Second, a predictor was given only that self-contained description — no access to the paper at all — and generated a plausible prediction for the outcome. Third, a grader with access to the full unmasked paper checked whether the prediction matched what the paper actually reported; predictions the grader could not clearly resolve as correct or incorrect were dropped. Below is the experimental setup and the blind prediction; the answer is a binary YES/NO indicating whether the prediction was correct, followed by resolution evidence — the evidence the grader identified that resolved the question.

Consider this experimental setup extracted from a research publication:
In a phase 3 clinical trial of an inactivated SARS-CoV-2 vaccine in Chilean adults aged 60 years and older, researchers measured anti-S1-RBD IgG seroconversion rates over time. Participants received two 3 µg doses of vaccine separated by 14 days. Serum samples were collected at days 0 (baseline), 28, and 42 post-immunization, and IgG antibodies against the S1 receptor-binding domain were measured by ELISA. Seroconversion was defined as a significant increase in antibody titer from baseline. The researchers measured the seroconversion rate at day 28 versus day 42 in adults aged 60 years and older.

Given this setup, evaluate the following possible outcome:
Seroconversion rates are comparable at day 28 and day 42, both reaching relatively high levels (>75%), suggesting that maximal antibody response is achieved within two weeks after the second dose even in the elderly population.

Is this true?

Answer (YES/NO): YES